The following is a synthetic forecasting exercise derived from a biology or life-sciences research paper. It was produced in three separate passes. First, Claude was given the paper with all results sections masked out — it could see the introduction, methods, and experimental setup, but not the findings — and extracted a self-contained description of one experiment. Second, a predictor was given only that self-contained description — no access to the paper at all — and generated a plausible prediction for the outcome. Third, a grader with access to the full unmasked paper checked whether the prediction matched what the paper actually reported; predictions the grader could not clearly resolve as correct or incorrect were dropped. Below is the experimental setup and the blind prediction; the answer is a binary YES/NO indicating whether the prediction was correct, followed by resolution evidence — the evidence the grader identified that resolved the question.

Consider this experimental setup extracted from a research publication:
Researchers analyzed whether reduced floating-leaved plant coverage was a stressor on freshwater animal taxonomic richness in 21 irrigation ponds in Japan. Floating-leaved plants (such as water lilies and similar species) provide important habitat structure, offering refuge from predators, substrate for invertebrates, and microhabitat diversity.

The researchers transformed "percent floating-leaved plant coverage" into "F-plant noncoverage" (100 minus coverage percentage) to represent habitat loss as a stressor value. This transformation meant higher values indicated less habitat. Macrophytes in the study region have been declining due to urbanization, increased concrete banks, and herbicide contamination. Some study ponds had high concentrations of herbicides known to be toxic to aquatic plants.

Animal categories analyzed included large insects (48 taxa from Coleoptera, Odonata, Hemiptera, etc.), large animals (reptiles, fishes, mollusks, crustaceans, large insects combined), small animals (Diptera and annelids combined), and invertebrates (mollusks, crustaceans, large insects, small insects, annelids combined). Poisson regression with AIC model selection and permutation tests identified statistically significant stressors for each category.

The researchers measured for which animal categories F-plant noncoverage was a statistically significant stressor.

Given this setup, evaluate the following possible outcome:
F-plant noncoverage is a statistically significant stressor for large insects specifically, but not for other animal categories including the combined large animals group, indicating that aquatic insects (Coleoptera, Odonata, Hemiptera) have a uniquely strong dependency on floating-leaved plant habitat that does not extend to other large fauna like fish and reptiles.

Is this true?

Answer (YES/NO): NO